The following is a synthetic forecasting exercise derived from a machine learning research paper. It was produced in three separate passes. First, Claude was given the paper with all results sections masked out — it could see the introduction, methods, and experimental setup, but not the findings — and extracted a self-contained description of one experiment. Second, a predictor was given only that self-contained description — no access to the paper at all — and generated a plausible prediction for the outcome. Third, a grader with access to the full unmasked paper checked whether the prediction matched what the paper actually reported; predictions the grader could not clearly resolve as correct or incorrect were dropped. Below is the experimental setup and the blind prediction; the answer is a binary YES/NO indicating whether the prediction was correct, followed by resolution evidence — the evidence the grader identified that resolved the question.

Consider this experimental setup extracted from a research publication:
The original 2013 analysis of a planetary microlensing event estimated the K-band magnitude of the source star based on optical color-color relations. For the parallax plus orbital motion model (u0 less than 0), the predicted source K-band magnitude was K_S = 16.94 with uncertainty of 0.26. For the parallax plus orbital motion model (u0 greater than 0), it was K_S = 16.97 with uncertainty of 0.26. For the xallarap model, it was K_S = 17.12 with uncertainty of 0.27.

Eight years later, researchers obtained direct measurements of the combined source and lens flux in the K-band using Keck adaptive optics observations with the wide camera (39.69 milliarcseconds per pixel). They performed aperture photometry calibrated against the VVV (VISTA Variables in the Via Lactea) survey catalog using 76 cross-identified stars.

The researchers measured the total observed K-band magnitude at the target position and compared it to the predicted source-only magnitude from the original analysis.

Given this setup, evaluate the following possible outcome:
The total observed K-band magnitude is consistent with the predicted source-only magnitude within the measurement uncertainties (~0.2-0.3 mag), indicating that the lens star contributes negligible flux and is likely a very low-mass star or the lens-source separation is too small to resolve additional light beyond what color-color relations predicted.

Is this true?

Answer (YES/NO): NO